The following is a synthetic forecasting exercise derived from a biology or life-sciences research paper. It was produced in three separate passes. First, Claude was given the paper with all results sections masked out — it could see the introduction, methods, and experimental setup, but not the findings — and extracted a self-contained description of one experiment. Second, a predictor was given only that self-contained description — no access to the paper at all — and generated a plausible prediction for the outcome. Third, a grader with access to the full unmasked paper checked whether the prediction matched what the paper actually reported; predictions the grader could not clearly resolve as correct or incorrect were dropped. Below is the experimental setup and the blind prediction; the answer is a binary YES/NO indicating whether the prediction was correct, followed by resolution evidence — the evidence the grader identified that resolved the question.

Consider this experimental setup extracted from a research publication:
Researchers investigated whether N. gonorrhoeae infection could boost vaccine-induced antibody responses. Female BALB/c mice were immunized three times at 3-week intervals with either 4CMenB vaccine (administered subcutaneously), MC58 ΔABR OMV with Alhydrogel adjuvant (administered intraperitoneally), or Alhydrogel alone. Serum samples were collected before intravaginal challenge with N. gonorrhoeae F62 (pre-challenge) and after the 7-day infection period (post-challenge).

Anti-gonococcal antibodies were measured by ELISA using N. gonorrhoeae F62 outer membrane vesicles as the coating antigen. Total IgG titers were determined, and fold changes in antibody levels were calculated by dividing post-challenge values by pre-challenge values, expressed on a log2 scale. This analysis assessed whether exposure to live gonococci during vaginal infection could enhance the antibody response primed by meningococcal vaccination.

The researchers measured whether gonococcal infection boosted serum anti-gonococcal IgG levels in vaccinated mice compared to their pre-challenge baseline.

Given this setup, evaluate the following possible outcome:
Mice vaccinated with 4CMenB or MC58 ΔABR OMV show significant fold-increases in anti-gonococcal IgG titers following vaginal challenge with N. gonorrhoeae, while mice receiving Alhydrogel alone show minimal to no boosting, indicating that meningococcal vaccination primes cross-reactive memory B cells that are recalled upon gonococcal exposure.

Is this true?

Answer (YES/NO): YES